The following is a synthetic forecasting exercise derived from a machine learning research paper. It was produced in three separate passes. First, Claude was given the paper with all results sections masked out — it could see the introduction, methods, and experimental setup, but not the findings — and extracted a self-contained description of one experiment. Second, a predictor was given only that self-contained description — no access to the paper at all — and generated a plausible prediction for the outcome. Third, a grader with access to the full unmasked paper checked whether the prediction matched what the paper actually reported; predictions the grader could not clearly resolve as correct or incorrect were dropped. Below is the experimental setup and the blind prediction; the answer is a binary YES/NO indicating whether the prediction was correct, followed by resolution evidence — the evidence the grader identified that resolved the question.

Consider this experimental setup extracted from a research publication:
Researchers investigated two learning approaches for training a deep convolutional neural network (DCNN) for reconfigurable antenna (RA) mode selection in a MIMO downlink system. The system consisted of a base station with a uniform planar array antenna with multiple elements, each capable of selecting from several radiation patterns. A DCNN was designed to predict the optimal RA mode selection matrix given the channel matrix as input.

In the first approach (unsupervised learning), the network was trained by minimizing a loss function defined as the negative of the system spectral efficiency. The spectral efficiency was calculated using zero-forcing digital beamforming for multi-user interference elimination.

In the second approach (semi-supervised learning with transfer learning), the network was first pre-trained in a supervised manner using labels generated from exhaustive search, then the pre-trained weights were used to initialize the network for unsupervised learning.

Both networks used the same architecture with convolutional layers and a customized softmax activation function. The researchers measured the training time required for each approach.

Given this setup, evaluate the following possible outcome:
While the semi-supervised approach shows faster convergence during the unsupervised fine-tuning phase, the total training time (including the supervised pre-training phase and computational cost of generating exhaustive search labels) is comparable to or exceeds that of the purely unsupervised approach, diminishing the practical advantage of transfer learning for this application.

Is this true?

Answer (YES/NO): NO